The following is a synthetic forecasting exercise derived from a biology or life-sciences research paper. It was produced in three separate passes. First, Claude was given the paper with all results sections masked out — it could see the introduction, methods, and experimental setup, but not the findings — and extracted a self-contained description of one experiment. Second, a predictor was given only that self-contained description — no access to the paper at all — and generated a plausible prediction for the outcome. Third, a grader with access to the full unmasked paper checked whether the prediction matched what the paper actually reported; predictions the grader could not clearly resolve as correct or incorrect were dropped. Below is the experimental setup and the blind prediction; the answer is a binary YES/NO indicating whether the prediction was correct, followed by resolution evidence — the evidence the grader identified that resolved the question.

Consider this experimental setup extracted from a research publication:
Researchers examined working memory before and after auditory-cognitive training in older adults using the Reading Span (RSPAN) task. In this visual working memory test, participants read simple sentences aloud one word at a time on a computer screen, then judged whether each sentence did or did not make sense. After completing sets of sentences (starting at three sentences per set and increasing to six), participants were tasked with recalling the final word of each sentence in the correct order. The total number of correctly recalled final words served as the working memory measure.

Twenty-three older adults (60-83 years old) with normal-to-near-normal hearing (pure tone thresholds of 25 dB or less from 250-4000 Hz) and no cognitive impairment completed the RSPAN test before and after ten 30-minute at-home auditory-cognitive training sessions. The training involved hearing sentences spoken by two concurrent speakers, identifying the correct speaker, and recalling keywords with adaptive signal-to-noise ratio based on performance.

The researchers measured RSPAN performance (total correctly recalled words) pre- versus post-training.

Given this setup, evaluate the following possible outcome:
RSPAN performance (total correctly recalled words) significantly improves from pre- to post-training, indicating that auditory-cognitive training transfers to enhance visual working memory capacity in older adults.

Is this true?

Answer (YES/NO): YES